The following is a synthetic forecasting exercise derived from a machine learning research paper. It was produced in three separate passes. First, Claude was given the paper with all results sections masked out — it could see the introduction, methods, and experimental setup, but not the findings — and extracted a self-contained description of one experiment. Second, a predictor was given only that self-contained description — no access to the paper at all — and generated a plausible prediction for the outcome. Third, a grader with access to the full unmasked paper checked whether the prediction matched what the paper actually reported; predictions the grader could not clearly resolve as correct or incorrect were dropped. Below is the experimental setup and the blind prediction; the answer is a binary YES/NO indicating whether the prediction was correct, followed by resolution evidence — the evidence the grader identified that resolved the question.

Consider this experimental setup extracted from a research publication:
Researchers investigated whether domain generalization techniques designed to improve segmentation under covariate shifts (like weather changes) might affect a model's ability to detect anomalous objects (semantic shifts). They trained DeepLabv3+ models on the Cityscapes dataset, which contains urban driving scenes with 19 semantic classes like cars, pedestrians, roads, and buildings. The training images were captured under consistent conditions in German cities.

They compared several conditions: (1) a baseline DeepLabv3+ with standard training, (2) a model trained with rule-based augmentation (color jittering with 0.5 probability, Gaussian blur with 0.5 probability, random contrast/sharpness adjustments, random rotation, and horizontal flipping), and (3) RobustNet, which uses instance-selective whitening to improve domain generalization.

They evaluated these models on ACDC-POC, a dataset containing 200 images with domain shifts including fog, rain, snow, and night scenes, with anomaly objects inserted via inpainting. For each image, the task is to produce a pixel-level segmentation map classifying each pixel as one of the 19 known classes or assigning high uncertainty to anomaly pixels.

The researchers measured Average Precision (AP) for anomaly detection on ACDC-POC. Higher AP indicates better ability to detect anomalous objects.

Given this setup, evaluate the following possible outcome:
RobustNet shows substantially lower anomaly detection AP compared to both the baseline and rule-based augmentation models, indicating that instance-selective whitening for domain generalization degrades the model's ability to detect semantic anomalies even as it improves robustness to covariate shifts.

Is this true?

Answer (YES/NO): NO